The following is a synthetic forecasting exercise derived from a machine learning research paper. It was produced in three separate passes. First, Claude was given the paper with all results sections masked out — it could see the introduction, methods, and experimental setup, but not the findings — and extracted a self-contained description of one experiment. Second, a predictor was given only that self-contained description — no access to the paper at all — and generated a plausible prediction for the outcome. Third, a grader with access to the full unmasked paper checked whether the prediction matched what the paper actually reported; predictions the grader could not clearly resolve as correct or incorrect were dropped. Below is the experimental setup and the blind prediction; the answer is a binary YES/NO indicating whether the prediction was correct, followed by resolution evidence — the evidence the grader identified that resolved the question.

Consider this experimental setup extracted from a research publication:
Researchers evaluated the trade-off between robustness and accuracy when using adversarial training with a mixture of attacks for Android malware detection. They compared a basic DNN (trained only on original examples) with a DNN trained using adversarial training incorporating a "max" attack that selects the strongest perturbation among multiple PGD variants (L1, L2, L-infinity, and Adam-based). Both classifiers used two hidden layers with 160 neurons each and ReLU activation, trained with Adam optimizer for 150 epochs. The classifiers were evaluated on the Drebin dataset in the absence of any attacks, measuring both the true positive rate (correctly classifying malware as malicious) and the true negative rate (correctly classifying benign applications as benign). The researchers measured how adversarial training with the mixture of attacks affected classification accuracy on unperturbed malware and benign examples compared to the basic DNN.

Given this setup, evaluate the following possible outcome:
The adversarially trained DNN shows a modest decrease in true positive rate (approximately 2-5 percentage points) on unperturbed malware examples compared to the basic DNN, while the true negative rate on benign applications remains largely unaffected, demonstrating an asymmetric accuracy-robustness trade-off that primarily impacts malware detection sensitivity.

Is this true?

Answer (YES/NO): NO